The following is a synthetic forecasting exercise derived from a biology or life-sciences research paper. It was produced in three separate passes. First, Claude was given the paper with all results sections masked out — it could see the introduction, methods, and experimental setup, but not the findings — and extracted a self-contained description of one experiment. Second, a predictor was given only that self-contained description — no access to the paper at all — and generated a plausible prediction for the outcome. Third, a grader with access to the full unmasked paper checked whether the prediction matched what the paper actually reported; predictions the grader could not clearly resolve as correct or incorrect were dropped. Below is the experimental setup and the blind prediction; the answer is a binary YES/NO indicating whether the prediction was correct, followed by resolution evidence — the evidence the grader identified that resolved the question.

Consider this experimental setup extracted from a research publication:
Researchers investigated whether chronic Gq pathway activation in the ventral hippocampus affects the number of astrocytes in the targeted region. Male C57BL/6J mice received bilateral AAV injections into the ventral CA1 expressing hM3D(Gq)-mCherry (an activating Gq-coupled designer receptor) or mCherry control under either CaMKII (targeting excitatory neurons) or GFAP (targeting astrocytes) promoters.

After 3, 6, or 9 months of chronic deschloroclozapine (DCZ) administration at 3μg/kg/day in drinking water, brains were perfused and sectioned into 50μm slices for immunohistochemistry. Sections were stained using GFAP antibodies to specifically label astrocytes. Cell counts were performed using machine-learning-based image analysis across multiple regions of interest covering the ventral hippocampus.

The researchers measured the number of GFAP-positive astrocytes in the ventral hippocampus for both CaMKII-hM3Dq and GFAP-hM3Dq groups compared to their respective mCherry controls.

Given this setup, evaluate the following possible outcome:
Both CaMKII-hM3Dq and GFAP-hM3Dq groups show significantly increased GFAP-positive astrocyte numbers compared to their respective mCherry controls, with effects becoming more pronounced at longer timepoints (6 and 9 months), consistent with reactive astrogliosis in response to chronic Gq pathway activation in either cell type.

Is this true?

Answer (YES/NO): NO